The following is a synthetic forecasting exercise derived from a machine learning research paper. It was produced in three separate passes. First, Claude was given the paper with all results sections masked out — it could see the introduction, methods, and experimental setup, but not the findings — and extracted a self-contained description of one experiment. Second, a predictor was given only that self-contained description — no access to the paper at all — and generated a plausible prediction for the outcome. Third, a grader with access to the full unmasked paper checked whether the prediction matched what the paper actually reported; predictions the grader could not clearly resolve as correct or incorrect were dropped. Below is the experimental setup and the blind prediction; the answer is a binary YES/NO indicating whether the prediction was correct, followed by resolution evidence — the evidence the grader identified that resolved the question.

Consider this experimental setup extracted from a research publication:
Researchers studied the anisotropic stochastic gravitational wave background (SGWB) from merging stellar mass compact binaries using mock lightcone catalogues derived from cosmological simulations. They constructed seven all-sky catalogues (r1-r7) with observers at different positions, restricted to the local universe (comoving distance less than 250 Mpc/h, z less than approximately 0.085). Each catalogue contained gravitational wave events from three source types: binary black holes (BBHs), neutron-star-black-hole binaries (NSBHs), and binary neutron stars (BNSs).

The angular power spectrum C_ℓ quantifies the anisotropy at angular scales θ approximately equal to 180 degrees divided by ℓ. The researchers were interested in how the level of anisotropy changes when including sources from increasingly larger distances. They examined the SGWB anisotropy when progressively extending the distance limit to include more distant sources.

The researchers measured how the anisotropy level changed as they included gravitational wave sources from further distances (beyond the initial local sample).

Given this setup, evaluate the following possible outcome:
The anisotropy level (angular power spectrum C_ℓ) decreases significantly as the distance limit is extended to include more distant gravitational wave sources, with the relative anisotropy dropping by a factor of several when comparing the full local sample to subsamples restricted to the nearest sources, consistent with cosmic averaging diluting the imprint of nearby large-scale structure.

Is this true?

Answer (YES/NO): YES